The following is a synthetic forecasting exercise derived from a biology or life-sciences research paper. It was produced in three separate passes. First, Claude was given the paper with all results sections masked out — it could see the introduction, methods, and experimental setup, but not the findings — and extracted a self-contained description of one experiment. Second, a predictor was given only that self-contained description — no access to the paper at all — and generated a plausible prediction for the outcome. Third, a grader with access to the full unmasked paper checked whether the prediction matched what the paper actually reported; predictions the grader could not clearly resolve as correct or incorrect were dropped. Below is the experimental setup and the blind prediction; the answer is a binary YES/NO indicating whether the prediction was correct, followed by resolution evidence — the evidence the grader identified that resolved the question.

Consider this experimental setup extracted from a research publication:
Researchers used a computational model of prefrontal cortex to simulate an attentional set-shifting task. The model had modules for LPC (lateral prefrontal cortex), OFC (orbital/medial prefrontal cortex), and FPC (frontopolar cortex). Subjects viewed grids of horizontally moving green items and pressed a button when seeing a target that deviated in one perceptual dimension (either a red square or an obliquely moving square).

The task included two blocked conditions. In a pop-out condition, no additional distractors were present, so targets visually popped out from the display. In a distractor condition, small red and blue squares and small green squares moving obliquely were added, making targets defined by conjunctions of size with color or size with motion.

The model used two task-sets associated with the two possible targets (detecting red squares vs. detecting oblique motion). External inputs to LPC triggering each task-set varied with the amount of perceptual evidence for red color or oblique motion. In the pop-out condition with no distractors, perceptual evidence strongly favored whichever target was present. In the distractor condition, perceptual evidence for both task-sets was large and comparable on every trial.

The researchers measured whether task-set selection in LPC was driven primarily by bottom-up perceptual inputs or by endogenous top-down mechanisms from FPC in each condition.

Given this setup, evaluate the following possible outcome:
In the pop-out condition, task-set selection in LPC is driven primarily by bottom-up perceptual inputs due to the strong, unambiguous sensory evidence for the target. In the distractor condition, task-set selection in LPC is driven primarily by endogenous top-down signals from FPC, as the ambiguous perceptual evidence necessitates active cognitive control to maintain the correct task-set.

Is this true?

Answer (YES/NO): YES